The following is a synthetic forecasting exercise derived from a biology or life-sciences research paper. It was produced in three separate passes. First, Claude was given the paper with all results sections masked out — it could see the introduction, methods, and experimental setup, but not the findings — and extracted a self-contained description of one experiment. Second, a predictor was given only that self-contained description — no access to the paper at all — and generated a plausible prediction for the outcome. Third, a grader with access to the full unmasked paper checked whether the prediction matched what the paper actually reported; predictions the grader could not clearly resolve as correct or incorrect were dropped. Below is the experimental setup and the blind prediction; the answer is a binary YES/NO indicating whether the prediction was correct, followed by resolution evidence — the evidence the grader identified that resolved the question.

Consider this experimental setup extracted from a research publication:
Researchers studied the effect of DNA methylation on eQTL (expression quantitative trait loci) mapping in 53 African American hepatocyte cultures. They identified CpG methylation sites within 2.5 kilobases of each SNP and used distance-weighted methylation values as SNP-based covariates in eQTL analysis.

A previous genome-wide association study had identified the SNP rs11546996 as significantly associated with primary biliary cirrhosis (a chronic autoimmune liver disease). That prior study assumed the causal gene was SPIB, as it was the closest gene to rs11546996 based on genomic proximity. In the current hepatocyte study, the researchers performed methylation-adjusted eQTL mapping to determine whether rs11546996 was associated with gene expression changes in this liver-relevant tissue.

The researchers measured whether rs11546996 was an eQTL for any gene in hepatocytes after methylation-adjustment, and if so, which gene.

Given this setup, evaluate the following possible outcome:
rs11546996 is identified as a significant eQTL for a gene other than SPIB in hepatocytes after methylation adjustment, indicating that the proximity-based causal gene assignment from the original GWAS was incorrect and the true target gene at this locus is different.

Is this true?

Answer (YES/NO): YES